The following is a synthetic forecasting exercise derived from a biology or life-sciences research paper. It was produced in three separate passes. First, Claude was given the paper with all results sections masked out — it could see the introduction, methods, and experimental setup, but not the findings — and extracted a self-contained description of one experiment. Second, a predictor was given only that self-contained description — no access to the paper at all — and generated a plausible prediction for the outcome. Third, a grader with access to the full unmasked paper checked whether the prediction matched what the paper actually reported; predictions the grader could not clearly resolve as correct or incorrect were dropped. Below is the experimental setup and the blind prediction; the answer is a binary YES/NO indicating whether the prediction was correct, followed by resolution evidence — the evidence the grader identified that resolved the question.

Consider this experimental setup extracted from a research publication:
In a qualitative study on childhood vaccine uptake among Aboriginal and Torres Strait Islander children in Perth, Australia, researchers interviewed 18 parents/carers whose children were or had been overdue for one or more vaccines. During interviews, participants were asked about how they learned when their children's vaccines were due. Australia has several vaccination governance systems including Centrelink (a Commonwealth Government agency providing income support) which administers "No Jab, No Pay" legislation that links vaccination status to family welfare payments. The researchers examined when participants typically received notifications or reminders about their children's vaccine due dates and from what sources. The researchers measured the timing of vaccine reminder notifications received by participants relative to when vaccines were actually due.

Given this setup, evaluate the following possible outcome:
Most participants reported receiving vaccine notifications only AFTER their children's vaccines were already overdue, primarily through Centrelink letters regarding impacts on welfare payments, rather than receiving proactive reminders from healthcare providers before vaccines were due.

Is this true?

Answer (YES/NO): YES